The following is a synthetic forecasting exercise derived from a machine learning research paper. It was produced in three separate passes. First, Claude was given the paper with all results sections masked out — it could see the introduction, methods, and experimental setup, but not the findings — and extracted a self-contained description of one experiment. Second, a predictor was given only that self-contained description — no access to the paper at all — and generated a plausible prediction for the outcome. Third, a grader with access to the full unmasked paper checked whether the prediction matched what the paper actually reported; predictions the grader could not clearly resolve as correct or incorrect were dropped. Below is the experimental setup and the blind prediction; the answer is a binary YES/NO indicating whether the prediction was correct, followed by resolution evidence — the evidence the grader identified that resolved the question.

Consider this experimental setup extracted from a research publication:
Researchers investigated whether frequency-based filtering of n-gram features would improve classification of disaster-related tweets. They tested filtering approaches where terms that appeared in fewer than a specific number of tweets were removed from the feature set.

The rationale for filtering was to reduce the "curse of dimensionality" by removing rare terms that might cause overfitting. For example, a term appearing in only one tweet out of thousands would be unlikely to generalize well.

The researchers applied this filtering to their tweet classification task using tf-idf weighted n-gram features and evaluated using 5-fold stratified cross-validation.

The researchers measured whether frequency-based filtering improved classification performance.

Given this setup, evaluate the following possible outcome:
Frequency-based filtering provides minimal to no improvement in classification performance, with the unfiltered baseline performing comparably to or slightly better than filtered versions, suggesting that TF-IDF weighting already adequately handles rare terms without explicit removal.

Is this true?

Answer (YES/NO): YES